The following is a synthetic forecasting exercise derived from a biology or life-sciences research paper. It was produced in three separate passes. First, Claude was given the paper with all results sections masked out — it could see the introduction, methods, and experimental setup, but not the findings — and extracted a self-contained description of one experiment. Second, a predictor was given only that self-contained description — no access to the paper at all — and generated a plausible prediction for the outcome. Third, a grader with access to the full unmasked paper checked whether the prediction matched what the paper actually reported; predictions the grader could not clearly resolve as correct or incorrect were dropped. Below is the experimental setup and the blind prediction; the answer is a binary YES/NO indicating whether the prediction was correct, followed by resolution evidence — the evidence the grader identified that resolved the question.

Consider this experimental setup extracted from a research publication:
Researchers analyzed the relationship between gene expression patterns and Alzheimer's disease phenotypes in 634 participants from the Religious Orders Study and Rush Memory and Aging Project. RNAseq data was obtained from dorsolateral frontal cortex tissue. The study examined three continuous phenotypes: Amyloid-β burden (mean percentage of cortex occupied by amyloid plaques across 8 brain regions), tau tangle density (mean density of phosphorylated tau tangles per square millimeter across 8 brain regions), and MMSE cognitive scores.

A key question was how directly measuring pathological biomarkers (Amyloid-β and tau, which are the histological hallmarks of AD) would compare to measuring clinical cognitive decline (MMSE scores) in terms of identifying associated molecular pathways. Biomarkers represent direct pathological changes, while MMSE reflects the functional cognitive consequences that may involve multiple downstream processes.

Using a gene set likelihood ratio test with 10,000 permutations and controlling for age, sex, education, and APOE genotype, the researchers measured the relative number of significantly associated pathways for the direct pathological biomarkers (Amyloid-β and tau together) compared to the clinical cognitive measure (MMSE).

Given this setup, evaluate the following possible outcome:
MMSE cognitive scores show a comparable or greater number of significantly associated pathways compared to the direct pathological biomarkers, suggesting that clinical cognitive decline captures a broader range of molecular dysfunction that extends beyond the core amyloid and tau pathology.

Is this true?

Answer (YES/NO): YES